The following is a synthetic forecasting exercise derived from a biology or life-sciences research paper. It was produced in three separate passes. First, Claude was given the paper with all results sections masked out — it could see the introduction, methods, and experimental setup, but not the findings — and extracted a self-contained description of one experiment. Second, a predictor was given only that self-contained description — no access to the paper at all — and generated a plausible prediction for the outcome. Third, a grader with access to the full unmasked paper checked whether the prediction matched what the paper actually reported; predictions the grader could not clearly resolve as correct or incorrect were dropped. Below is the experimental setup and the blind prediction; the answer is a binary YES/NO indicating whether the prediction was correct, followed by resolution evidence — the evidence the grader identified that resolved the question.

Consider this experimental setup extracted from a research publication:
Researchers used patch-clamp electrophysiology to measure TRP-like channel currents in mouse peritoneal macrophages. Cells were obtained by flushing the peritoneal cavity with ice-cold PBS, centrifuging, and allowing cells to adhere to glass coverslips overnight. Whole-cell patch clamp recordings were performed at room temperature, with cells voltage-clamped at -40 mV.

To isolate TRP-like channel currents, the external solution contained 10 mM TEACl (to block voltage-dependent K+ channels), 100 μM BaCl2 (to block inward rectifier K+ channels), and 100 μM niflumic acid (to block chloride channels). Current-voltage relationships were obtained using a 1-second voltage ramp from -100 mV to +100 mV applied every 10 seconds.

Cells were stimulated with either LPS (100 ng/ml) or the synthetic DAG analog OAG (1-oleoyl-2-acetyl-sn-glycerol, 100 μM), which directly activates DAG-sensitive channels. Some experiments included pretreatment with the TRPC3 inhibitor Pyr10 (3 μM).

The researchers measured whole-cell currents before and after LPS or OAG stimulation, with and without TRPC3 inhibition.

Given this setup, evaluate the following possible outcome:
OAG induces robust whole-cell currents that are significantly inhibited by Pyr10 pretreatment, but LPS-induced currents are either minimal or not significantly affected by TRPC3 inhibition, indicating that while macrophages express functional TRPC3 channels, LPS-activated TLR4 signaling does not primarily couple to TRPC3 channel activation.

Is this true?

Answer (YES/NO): NO